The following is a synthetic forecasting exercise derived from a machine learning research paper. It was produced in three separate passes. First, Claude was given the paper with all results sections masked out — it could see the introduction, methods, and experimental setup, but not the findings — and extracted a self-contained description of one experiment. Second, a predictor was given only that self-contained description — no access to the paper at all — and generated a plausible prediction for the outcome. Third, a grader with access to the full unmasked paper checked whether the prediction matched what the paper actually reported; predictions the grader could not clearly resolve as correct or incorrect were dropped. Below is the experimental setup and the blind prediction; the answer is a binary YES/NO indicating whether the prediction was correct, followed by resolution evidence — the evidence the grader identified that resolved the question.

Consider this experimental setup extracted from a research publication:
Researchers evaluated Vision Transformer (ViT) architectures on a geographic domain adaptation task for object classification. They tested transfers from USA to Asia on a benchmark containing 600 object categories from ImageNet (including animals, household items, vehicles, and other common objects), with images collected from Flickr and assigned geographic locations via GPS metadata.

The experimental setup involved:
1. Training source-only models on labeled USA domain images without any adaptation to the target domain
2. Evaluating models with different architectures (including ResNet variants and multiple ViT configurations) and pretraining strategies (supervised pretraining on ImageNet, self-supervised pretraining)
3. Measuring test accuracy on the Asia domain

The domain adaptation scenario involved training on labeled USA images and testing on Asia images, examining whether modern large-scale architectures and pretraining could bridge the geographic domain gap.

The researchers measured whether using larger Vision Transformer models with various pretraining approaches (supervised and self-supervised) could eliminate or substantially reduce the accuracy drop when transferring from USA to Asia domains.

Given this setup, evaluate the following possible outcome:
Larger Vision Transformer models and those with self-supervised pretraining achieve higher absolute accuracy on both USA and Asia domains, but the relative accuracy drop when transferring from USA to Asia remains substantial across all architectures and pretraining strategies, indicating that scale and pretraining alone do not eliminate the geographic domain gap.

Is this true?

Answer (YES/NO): YES